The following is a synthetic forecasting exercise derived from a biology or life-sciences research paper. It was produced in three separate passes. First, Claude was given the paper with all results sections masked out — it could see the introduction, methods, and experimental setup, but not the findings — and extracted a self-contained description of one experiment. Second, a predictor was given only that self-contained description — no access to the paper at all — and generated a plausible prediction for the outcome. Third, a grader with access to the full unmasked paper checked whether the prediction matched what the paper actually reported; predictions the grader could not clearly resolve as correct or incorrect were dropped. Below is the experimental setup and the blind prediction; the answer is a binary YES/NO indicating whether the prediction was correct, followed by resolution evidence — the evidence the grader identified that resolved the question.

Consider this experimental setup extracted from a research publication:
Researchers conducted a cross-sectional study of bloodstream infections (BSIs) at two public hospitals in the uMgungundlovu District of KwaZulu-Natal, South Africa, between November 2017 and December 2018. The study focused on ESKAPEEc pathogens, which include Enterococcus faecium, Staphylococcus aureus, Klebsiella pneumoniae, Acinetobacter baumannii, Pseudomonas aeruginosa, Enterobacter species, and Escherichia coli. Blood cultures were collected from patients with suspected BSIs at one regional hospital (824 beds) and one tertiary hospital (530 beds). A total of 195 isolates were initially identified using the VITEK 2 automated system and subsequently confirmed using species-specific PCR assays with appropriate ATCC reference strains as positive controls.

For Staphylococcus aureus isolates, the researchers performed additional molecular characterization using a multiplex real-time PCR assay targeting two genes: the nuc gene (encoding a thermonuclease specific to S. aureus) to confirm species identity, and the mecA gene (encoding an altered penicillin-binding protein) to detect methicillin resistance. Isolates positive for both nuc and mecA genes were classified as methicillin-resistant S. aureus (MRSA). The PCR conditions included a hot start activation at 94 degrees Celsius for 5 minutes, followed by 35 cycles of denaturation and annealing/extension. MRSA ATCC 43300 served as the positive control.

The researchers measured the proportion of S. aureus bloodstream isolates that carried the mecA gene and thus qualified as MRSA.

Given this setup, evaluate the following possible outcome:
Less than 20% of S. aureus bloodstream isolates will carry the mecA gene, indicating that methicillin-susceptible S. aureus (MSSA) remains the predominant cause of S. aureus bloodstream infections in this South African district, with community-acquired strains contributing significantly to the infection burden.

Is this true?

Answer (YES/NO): YES